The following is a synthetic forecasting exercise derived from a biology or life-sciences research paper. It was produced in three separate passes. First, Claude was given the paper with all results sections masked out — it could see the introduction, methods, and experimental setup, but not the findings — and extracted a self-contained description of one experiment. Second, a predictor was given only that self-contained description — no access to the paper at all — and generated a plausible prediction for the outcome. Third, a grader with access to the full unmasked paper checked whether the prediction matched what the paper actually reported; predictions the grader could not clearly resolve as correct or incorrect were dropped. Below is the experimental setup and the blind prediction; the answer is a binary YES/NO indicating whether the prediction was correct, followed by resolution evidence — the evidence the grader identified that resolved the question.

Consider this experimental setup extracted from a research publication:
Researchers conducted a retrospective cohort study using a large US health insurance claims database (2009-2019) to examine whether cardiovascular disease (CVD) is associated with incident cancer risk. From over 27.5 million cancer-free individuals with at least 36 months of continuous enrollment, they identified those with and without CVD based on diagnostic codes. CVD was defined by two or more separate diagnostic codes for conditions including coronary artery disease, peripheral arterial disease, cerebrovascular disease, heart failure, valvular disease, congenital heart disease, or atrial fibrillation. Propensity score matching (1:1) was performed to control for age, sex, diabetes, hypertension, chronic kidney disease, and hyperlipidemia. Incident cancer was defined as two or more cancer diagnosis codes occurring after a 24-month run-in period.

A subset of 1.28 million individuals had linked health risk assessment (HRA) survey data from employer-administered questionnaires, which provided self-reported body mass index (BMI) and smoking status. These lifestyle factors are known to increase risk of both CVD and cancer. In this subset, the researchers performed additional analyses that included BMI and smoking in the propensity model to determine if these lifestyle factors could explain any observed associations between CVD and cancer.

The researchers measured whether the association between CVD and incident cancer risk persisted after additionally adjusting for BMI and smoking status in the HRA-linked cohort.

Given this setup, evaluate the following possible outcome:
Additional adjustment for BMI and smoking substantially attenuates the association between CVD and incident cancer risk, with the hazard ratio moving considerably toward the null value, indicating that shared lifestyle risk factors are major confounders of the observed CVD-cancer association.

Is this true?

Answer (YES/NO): NO